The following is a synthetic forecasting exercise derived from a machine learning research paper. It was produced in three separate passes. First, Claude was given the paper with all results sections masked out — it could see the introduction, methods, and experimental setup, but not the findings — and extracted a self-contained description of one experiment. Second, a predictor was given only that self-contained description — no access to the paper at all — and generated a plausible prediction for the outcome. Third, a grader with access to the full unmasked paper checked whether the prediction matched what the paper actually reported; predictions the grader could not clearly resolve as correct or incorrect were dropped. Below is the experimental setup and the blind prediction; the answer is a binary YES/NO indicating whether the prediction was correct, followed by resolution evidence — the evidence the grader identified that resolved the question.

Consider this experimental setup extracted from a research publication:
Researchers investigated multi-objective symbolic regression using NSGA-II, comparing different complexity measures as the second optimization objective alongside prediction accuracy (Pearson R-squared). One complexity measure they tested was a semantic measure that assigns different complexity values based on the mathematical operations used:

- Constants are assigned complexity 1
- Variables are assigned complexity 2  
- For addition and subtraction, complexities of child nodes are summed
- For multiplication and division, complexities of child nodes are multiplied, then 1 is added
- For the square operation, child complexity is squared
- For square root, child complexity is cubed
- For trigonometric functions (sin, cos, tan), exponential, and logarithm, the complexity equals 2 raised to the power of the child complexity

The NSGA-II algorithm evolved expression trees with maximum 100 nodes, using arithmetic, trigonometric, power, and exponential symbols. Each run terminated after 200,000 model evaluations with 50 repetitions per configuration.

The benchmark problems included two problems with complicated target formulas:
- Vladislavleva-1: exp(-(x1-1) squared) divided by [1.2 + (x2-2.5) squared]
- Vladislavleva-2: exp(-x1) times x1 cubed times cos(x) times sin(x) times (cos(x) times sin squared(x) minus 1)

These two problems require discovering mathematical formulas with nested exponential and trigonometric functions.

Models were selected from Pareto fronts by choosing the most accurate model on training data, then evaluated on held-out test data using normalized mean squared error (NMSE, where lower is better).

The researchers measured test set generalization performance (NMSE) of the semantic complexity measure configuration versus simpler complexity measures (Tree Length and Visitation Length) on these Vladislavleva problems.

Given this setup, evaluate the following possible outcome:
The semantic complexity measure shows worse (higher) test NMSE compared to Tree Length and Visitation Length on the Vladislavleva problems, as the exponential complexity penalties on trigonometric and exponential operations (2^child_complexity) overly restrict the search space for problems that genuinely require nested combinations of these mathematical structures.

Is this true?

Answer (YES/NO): YES